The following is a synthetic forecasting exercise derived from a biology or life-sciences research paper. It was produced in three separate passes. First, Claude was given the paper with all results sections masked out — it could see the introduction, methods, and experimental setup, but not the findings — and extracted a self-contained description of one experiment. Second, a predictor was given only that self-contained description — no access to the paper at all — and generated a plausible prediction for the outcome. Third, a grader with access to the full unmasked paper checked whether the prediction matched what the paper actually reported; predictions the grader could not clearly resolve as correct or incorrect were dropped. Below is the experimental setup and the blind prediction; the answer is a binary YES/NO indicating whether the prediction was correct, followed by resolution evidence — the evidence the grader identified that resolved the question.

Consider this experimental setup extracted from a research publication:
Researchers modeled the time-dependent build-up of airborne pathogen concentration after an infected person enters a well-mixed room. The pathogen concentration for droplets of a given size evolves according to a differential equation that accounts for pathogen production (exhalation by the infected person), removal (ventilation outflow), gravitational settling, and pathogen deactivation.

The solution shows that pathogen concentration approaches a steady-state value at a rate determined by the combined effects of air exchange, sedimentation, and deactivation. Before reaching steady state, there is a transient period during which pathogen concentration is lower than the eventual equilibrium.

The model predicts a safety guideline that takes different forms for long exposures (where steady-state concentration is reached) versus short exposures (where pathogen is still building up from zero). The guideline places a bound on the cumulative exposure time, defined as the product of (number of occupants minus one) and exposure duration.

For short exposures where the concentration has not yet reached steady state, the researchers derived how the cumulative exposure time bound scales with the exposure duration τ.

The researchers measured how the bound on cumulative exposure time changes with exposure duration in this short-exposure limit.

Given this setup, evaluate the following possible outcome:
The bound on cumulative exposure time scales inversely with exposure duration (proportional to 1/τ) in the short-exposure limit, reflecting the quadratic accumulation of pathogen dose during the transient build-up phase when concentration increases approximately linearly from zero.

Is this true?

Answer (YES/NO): YES